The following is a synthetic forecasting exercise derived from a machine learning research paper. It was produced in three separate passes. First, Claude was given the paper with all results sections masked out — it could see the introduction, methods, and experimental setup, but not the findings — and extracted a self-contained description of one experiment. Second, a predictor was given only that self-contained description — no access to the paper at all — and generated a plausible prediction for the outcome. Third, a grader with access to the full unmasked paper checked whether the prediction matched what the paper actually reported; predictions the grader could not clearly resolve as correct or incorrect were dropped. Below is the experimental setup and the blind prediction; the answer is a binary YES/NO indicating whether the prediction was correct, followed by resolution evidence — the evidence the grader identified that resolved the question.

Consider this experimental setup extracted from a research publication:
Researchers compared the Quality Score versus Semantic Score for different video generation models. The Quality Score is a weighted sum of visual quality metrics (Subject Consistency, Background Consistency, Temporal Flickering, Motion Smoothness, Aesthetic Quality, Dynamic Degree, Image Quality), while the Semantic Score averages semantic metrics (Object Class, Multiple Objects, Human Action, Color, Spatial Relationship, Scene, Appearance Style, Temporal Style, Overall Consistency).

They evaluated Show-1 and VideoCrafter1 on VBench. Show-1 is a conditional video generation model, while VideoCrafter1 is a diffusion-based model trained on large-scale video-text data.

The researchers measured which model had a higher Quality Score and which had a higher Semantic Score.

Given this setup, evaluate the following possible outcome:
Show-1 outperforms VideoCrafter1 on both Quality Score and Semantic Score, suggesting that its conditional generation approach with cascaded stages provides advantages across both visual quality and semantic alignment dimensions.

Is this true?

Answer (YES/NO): NO